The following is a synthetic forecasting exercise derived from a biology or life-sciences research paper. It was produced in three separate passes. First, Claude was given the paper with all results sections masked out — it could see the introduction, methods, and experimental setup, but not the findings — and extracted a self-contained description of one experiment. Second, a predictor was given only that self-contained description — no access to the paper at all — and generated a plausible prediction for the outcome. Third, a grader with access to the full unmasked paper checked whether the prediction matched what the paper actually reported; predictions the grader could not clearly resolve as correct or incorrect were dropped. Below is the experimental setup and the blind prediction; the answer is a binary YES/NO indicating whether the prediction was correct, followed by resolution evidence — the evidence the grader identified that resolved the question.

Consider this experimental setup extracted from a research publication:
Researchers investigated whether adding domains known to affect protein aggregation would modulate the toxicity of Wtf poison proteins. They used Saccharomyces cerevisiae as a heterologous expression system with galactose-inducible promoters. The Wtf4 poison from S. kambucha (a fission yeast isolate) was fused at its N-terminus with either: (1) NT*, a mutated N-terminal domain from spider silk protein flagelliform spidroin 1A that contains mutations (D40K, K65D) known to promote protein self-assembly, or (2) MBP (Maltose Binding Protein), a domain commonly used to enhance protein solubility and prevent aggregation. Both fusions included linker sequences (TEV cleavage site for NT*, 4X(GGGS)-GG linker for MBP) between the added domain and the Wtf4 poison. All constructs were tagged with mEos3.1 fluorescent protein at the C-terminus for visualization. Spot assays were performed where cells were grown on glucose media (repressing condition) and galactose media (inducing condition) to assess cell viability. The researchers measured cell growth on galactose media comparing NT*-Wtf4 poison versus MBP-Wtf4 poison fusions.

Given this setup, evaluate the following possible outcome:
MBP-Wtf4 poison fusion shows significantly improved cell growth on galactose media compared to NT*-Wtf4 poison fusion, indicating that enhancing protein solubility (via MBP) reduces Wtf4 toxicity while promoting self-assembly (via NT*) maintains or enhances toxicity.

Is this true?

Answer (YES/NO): NO